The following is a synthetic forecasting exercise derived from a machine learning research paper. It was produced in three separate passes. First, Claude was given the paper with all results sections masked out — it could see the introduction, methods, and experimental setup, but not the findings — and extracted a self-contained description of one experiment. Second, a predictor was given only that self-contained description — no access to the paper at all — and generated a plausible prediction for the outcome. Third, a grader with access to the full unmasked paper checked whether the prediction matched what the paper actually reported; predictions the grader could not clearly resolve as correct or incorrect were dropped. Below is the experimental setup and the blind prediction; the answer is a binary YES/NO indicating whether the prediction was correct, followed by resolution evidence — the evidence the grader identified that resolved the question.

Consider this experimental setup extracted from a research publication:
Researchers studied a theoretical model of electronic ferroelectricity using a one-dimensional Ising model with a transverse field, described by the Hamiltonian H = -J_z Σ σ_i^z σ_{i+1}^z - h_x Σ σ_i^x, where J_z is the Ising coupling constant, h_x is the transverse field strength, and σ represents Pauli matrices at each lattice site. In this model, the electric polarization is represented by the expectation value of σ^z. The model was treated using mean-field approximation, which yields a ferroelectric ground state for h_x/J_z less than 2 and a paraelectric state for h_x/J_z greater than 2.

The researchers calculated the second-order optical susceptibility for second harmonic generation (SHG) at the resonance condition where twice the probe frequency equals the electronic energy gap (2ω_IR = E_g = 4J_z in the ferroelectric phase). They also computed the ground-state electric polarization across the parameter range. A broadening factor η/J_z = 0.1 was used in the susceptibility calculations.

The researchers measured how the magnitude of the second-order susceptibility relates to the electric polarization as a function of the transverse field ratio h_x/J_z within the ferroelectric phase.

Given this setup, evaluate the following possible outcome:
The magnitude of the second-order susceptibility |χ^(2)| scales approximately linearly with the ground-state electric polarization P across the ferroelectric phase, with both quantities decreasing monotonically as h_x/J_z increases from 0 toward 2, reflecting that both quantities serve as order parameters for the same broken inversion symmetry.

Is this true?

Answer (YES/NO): NO